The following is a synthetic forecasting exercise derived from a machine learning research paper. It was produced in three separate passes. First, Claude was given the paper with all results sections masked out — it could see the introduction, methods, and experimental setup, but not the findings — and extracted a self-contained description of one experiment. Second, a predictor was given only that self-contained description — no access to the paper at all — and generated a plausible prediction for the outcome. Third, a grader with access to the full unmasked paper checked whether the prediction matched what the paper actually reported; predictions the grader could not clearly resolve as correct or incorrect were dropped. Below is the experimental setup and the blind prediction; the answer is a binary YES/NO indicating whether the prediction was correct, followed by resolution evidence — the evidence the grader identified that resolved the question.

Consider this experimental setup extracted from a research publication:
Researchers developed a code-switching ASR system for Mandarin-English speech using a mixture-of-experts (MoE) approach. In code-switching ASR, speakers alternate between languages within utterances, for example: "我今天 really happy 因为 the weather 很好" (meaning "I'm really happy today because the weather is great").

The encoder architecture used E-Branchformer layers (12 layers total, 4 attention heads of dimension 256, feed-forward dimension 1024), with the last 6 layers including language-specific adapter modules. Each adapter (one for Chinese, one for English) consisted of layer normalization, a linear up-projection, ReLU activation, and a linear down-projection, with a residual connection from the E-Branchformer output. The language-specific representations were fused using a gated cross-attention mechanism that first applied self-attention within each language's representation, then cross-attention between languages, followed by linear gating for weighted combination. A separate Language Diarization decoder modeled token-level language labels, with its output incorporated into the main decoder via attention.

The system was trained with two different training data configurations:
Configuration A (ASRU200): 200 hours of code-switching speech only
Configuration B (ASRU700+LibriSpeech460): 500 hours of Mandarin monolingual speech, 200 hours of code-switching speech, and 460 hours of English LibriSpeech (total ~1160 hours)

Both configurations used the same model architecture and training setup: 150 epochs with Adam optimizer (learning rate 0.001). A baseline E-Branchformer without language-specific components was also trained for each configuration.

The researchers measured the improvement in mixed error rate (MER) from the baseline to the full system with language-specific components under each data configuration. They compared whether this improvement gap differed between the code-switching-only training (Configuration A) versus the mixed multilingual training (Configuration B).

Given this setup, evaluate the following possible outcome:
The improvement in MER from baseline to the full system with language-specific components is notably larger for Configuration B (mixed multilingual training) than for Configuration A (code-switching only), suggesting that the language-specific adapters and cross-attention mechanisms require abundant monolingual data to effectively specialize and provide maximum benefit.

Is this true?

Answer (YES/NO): NO